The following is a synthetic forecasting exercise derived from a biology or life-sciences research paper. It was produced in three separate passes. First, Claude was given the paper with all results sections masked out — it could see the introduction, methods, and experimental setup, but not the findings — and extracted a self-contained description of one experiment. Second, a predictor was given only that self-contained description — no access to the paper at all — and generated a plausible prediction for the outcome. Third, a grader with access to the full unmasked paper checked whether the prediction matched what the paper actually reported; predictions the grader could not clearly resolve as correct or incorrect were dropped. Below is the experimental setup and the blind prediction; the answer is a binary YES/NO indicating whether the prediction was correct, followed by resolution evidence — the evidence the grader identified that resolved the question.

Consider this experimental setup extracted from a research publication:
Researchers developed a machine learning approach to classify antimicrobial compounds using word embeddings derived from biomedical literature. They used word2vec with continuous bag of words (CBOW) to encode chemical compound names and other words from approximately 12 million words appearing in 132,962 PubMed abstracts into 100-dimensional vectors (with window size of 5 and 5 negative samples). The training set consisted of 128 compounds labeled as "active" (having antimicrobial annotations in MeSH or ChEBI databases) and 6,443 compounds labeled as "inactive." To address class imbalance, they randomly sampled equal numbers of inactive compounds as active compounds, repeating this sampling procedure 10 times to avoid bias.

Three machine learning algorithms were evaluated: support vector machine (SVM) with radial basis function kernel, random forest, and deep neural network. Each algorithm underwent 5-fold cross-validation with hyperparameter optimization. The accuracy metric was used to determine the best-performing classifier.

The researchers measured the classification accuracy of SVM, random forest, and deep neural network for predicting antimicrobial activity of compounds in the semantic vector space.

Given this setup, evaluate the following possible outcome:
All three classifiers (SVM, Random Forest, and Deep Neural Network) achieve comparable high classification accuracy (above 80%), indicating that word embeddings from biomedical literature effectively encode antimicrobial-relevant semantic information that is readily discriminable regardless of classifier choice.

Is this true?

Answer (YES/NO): YES